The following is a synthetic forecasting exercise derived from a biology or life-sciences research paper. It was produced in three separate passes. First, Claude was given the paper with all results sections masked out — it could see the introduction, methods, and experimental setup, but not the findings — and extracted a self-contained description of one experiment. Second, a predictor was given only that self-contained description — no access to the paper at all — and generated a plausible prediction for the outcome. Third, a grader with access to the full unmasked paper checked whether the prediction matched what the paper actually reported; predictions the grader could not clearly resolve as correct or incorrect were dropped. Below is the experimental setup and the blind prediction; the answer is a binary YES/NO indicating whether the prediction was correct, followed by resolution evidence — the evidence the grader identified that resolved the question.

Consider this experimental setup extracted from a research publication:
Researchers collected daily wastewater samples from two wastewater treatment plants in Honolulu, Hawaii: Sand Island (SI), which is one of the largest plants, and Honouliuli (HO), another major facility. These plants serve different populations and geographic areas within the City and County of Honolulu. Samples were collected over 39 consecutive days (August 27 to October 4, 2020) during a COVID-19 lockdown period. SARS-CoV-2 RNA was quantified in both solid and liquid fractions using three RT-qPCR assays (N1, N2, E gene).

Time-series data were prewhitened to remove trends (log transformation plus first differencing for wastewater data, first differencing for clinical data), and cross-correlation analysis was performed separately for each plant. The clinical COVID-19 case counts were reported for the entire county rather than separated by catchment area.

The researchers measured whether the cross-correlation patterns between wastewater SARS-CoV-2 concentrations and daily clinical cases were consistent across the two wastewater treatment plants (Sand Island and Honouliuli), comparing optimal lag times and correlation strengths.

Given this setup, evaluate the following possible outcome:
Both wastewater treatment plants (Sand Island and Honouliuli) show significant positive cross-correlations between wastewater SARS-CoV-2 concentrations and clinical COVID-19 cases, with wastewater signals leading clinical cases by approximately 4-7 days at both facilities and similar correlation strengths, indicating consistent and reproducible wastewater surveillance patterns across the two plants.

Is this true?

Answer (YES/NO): NO